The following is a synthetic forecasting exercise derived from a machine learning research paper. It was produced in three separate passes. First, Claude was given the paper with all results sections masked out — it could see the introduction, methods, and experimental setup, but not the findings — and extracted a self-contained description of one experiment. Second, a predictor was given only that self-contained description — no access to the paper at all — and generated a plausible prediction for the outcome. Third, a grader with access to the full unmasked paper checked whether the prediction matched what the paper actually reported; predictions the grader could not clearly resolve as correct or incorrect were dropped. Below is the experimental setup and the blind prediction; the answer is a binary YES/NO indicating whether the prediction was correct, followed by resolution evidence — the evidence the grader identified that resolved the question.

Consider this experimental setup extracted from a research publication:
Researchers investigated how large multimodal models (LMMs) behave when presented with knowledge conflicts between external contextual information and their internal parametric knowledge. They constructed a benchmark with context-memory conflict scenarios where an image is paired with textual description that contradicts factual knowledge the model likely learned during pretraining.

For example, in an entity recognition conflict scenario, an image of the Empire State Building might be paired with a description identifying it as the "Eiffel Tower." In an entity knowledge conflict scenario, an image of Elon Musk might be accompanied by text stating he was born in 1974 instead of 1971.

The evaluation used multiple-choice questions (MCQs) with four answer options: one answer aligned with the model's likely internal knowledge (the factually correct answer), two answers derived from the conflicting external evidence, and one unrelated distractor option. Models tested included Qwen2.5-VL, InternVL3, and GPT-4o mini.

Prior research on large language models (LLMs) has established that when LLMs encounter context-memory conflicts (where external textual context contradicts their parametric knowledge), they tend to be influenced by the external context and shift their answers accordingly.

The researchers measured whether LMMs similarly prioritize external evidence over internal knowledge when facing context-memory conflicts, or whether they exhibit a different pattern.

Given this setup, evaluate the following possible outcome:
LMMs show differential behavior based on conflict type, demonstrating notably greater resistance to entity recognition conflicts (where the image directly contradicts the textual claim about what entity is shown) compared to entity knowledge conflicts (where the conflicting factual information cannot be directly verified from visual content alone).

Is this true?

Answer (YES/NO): YES